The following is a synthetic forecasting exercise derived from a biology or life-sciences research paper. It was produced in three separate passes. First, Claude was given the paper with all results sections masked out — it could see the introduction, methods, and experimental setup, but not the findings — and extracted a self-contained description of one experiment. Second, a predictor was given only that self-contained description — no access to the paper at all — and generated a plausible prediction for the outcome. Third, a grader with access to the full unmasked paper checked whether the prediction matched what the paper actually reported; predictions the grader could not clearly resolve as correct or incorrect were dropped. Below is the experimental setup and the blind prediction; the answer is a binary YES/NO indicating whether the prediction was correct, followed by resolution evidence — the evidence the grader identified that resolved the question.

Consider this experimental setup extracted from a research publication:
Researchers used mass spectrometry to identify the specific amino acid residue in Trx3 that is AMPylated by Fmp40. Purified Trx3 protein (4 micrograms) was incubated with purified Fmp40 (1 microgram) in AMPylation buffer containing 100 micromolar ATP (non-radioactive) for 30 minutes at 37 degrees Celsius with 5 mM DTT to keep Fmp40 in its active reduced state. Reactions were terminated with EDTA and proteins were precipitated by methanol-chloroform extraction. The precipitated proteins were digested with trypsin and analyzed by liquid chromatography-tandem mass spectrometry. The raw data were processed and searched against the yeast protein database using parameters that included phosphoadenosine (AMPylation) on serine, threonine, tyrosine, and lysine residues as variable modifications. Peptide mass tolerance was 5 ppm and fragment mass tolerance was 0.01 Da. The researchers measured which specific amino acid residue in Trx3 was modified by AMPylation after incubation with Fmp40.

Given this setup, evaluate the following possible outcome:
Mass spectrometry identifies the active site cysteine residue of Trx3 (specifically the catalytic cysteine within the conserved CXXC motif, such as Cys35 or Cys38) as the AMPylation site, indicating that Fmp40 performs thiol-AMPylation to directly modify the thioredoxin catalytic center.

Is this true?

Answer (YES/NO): NO